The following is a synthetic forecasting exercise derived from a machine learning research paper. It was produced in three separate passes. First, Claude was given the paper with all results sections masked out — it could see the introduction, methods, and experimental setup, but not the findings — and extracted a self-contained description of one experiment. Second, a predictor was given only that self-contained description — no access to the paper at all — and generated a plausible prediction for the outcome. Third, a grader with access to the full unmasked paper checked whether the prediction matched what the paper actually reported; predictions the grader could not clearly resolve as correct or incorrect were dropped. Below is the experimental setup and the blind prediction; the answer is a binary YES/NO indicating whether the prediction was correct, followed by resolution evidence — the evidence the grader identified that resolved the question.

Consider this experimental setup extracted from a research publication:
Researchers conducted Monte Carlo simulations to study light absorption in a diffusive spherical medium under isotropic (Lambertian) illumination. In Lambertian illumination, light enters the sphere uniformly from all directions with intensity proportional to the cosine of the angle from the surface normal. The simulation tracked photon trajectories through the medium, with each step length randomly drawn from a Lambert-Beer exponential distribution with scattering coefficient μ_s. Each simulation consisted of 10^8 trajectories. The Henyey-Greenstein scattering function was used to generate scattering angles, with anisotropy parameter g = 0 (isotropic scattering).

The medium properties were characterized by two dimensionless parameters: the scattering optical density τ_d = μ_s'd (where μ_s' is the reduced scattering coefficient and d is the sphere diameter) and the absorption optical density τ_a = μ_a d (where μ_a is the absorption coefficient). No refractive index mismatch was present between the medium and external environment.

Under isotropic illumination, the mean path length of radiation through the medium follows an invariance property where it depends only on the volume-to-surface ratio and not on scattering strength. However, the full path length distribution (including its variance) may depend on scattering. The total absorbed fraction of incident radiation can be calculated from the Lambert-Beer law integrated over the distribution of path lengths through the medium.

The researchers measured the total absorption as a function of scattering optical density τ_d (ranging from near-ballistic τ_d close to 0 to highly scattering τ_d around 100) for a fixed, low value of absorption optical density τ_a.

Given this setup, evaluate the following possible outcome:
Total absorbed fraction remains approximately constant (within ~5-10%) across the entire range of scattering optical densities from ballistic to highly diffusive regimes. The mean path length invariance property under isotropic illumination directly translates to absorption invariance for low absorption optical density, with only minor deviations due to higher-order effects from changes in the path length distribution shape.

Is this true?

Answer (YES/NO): YES